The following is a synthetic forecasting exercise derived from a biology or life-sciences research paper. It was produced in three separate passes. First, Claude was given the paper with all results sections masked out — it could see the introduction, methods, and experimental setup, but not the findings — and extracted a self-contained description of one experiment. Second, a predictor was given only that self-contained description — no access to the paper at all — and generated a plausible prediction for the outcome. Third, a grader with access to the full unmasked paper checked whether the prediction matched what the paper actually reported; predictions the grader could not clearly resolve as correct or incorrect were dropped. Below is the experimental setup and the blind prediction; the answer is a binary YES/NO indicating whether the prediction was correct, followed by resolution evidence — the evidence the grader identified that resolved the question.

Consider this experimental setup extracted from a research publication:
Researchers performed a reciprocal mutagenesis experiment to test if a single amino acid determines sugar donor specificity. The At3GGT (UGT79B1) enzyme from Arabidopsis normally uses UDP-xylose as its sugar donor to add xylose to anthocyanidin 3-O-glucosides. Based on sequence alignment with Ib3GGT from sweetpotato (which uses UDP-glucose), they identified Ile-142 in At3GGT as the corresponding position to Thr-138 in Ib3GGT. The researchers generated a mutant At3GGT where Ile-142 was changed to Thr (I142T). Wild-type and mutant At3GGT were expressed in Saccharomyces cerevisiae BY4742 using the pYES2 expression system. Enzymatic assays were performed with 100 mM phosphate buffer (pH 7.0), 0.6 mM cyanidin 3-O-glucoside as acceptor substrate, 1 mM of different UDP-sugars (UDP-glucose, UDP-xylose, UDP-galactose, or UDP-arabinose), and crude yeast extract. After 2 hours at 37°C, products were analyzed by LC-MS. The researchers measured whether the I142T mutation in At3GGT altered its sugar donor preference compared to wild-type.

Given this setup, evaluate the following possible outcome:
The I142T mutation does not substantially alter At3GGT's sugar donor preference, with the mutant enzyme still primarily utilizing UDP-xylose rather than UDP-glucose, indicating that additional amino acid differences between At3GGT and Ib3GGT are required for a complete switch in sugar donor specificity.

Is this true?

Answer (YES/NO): NO